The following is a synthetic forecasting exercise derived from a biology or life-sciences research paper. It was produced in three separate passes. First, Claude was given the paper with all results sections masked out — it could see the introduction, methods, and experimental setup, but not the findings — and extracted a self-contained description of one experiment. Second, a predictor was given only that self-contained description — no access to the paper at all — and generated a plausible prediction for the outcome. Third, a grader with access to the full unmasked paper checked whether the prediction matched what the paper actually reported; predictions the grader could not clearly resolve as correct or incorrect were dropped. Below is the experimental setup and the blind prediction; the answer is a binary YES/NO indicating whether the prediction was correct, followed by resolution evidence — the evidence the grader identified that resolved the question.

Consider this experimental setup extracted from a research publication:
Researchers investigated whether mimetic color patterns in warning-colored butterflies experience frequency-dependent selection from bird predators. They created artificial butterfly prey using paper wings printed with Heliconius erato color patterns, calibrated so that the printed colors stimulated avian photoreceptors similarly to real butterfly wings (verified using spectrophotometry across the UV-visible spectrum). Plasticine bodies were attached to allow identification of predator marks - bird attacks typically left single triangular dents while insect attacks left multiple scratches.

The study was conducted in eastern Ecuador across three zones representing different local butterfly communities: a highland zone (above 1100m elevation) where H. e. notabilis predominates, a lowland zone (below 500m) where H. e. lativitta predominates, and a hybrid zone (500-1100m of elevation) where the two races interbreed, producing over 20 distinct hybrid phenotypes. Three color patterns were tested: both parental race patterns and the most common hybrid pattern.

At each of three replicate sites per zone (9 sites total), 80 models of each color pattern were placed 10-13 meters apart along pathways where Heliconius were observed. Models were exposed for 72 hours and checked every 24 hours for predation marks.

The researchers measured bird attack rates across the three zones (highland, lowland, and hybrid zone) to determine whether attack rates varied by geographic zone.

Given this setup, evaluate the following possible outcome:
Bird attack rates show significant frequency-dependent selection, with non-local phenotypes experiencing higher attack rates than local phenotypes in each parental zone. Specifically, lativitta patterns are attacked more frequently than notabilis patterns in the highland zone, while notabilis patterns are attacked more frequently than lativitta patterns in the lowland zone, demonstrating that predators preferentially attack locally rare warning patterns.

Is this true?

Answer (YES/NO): NO